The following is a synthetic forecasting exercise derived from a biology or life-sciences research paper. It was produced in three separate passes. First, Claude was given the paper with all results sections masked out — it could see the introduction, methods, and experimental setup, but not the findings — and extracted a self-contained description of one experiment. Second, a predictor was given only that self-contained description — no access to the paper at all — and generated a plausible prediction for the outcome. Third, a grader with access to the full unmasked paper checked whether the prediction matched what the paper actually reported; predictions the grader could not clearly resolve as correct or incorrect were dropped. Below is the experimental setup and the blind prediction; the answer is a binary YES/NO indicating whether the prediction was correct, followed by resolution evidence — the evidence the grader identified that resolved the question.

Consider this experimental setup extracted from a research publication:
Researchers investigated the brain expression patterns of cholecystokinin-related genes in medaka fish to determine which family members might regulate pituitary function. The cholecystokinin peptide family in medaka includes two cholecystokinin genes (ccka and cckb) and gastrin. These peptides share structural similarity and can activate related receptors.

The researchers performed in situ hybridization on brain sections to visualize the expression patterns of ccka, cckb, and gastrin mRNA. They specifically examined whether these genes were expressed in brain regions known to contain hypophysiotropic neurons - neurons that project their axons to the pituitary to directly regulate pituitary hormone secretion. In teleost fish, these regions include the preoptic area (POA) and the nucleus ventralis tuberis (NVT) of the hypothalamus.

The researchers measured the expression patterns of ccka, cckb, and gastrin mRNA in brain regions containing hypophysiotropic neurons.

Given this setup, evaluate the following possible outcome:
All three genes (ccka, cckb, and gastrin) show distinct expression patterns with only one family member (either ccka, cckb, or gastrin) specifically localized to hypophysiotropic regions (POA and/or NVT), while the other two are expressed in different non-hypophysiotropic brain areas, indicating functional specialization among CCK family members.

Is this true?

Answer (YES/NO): NO